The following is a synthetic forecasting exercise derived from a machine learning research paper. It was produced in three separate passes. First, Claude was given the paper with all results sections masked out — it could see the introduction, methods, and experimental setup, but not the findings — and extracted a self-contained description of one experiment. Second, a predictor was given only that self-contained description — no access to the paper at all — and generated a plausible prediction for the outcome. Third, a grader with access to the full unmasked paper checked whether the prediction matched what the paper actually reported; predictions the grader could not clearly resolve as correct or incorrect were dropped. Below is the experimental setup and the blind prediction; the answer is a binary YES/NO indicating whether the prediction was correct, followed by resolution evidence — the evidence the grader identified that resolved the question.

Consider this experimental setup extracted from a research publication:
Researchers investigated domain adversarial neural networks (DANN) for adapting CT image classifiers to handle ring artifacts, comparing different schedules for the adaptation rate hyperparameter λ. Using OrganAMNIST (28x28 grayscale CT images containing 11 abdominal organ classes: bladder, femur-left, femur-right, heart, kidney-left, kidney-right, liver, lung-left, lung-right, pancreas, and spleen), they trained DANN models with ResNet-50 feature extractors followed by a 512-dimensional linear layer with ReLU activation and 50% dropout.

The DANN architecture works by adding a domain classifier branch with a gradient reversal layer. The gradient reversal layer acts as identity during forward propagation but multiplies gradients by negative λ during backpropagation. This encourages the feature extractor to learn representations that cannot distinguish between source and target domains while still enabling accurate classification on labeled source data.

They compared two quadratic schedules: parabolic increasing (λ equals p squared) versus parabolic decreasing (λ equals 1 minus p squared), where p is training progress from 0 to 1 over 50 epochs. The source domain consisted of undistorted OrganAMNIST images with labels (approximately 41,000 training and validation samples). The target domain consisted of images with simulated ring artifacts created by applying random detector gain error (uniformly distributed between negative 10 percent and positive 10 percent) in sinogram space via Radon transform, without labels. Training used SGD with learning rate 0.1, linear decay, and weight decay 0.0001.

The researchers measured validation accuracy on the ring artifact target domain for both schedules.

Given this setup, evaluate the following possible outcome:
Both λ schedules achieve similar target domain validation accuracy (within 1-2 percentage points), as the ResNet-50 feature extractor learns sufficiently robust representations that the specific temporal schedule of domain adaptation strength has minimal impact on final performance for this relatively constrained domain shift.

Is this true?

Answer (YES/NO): NO